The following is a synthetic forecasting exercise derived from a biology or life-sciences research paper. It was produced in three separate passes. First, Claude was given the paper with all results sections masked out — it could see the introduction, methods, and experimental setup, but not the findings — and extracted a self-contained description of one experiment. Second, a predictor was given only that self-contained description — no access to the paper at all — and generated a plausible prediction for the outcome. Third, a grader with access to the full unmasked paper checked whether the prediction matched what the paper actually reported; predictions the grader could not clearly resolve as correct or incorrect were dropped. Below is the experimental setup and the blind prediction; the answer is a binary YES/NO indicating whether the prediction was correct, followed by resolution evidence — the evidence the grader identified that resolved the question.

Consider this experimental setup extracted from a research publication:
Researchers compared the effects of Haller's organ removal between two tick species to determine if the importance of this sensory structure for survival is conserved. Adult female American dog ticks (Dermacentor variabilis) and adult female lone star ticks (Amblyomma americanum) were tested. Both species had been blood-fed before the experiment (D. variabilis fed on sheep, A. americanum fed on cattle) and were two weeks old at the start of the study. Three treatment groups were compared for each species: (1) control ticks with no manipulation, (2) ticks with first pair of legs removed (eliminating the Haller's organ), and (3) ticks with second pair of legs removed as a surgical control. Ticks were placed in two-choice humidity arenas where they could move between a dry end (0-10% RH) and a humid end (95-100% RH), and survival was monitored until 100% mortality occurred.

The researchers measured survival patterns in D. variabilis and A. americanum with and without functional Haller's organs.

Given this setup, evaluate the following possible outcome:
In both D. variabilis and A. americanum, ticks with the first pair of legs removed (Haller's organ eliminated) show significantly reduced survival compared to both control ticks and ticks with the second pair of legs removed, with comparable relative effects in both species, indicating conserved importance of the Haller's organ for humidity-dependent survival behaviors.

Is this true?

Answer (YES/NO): YES